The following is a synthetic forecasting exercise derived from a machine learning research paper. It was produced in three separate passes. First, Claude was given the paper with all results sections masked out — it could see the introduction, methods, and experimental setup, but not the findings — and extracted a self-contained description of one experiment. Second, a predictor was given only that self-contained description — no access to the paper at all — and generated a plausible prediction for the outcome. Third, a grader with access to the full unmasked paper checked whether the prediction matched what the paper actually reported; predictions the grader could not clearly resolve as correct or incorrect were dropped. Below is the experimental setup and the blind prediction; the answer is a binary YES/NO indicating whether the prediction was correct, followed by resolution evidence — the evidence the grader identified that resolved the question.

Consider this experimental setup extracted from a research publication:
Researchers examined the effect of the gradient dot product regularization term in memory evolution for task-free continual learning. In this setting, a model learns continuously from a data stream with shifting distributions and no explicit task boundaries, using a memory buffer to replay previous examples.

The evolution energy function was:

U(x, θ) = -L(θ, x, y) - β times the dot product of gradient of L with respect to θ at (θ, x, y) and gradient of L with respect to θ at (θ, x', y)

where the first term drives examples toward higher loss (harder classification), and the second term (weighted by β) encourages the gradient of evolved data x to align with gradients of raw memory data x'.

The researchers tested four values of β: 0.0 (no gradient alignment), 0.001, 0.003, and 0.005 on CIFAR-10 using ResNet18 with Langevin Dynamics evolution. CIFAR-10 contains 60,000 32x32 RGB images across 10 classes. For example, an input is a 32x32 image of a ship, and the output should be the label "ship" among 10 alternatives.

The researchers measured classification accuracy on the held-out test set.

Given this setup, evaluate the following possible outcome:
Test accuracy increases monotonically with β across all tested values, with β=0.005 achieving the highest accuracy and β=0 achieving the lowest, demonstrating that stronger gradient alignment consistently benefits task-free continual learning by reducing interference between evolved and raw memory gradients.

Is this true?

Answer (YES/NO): NO